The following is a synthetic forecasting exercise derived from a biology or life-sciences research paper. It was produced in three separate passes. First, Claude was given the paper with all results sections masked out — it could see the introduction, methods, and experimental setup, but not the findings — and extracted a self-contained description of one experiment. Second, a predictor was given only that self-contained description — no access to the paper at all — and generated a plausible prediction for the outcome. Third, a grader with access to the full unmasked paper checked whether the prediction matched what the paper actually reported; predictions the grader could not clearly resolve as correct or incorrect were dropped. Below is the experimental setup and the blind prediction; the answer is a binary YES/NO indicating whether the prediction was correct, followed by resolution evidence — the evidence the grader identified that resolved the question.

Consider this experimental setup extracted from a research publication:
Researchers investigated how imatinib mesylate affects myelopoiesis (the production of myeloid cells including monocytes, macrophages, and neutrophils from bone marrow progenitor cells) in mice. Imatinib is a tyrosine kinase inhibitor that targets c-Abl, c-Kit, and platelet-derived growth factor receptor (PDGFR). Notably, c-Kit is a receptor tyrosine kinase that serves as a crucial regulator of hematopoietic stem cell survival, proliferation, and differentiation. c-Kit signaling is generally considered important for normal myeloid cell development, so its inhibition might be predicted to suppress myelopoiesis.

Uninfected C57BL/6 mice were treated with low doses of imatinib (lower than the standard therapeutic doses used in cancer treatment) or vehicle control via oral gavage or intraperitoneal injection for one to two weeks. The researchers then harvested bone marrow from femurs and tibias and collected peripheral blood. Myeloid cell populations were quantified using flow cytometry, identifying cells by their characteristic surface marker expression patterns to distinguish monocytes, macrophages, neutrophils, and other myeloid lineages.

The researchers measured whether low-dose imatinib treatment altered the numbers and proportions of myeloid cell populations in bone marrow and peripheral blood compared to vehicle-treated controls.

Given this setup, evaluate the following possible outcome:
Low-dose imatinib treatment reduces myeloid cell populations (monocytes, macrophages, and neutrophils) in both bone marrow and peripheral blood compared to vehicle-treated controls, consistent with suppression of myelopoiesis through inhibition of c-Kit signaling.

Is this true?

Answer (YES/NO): NO